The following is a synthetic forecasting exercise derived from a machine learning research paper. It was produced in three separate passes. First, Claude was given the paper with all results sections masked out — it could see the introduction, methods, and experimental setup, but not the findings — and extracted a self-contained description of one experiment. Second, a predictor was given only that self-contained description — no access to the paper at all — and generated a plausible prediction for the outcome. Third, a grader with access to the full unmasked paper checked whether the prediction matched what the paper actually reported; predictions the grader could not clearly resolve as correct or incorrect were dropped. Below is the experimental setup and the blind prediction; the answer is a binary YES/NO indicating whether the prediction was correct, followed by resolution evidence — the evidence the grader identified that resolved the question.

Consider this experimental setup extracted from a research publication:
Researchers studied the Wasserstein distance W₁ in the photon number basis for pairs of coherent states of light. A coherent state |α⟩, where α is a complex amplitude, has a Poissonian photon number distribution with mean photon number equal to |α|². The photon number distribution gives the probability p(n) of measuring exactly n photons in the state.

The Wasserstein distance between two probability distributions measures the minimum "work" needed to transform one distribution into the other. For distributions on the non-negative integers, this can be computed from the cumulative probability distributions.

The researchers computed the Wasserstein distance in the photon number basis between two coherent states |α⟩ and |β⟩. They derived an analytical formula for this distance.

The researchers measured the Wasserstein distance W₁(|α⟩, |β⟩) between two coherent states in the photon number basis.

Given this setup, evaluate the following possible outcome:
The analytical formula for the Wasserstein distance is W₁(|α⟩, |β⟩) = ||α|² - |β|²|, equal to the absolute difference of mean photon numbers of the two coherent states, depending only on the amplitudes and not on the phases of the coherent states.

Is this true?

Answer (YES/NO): YES